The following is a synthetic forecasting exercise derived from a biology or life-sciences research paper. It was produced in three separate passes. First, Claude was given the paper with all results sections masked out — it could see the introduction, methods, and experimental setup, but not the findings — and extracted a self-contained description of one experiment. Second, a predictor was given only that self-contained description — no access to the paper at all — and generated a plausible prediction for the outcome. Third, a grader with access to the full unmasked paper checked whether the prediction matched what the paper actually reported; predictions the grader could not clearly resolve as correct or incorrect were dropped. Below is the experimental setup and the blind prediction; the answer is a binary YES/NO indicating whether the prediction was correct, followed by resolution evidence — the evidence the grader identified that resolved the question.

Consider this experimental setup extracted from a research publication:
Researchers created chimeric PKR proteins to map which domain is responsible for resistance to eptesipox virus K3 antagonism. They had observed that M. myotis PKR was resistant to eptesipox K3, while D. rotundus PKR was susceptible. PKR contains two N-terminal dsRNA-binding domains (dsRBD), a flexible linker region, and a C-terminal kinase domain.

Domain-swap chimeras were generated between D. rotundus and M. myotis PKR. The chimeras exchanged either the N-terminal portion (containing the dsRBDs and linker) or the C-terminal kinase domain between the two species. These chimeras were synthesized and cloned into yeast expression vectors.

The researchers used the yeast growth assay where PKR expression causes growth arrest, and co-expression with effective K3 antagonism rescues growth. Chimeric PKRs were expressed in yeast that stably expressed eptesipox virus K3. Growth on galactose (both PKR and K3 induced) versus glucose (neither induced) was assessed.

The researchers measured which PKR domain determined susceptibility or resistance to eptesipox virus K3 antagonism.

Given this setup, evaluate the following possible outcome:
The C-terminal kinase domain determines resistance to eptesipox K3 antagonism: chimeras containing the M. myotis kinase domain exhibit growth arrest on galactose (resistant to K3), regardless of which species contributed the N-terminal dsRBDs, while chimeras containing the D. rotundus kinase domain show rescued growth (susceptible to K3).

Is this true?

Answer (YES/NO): YES